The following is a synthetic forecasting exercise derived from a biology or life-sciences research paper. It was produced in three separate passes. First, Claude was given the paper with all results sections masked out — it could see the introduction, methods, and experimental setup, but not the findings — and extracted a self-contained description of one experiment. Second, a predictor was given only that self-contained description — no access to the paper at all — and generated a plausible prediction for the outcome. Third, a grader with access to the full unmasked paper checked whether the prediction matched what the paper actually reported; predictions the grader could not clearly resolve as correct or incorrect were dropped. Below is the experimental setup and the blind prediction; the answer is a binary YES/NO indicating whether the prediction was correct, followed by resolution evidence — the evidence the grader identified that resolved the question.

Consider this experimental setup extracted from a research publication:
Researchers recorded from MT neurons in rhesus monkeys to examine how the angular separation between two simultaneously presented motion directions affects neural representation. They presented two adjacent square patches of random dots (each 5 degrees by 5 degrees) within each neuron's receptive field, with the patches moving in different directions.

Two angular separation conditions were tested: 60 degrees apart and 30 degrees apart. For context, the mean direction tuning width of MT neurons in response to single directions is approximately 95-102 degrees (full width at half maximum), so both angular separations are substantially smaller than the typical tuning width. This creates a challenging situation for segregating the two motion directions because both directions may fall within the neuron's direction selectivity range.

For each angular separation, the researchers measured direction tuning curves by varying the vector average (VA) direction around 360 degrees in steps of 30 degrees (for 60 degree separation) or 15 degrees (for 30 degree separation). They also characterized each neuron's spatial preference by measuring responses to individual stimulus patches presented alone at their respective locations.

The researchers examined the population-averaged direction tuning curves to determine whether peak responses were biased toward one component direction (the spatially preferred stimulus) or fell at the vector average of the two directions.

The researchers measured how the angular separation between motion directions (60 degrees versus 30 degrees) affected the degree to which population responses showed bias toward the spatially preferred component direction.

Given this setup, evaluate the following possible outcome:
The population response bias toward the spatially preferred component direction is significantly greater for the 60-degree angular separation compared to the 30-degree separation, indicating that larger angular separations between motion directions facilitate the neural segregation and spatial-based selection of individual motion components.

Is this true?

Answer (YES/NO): NO